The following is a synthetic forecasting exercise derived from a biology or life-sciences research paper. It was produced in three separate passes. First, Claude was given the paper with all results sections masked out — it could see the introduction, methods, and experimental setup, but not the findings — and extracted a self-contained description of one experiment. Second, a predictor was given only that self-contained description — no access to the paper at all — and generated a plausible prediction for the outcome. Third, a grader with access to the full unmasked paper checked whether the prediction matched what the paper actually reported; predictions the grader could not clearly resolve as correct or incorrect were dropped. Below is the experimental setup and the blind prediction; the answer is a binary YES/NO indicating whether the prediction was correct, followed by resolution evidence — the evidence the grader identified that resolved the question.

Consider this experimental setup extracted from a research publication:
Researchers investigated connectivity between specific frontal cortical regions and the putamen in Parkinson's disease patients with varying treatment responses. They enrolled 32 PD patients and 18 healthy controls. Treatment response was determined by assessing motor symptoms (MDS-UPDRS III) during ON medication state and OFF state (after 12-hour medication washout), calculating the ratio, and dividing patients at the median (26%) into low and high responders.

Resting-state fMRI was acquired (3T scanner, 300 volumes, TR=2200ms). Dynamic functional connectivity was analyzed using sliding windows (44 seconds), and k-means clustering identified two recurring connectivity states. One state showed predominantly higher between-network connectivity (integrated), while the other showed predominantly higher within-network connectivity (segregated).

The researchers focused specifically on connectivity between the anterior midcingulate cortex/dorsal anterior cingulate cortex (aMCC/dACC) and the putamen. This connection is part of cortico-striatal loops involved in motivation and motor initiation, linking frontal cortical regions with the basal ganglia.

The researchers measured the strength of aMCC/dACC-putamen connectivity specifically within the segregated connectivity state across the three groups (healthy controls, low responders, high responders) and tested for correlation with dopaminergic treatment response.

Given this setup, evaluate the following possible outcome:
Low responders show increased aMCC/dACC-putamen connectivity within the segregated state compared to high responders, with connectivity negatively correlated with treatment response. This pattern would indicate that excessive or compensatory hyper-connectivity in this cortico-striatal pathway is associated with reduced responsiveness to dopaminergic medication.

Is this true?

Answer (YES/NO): NO